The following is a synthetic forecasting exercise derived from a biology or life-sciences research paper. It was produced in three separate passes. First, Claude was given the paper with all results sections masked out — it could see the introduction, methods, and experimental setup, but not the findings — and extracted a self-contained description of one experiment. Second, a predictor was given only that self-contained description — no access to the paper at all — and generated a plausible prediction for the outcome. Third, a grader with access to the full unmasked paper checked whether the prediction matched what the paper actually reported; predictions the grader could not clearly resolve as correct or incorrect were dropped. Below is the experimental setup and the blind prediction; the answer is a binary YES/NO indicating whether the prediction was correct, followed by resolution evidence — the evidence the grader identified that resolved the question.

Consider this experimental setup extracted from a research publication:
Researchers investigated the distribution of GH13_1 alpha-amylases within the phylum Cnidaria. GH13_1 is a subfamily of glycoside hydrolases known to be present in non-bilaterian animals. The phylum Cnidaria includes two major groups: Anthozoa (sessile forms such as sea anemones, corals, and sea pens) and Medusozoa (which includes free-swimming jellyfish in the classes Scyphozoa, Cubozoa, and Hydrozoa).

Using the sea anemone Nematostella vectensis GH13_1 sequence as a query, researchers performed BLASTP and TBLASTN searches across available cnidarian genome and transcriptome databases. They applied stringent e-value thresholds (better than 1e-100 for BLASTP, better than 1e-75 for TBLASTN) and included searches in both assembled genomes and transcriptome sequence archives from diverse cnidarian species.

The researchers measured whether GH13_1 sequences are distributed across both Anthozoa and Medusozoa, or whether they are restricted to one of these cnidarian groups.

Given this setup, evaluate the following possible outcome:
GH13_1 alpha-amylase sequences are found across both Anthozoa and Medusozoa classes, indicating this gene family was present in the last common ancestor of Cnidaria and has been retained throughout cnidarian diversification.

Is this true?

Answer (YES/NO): NO